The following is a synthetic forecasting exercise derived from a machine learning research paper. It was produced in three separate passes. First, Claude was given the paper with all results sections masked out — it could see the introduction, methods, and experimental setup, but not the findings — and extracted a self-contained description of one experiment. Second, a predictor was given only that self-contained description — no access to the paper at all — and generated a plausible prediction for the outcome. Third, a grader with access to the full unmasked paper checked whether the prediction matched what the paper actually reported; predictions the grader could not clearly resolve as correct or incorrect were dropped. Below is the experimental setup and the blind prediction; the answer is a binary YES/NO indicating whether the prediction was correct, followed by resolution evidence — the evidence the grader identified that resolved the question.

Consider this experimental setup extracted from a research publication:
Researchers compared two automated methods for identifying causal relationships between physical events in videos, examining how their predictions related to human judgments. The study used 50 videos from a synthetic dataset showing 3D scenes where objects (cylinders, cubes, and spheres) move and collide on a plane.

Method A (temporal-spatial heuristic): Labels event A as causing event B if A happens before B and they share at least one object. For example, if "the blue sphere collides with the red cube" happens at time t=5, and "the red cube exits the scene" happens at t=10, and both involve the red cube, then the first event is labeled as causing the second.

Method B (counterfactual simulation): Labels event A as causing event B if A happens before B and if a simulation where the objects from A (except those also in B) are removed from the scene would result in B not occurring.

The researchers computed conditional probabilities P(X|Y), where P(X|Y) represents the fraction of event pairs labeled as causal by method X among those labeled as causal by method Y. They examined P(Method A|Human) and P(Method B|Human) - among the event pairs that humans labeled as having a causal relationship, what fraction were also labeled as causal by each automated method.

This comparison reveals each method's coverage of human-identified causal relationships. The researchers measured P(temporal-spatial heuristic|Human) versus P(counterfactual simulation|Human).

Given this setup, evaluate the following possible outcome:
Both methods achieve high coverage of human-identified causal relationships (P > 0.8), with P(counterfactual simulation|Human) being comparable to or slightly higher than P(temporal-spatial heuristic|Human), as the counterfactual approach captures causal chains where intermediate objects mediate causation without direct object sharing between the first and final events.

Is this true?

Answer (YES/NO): NO